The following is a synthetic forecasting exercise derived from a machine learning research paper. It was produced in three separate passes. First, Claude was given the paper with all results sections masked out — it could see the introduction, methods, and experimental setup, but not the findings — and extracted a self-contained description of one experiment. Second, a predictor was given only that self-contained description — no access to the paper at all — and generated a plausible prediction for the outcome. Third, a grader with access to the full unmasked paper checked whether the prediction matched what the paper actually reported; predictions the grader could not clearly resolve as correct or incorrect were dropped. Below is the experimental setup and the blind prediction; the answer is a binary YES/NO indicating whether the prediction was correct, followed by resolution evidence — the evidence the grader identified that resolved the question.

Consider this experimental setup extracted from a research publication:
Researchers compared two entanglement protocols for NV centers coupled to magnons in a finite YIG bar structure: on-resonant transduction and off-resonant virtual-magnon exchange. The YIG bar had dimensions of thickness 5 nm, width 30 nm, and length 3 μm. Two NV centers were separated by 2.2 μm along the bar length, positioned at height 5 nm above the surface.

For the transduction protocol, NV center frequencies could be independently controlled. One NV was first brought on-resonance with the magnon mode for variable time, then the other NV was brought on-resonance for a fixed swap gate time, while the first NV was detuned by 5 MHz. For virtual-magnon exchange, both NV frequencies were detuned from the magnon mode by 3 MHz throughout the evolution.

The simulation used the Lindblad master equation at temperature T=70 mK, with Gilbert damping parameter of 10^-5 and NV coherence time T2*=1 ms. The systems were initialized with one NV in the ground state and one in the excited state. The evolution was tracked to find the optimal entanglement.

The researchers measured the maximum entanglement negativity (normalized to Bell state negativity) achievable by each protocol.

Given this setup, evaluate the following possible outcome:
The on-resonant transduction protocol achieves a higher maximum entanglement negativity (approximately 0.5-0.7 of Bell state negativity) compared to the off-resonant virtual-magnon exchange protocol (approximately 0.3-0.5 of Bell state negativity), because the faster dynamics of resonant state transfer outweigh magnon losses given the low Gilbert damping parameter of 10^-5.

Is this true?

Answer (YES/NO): NO